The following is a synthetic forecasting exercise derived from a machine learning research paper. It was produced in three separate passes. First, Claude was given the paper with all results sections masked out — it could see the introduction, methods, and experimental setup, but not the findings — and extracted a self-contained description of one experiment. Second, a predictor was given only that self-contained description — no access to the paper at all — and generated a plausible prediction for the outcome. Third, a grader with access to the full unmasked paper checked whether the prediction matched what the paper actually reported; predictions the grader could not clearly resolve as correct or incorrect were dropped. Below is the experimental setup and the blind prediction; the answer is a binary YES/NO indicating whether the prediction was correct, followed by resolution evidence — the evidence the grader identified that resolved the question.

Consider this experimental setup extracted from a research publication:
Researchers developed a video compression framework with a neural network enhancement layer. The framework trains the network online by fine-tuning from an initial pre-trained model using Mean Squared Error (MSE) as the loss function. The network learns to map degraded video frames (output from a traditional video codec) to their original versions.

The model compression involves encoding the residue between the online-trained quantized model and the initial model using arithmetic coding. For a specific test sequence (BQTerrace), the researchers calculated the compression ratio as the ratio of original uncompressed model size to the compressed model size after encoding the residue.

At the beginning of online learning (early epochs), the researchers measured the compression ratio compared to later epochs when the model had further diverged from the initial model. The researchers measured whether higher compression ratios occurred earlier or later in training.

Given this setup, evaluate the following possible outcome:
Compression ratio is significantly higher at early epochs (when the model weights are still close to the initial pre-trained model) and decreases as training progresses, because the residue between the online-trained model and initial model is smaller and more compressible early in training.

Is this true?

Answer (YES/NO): YES